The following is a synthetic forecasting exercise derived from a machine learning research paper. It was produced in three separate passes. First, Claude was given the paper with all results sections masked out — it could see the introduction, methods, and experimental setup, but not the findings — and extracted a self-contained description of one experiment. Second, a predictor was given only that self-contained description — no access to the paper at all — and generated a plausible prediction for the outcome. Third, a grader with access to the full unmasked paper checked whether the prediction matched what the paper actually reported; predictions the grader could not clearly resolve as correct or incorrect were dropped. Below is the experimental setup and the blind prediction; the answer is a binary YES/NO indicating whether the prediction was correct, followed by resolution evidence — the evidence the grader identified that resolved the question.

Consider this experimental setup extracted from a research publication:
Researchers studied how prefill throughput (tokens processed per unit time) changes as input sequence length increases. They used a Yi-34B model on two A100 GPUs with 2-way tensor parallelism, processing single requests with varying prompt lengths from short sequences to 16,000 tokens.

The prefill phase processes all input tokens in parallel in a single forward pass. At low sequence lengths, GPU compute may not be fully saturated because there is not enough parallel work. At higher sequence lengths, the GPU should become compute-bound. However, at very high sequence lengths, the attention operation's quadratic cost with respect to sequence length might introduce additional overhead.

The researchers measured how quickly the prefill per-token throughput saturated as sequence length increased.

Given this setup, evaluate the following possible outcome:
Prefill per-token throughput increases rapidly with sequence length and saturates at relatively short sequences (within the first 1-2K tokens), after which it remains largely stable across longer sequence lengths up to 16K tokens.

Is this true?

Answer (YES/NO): NO